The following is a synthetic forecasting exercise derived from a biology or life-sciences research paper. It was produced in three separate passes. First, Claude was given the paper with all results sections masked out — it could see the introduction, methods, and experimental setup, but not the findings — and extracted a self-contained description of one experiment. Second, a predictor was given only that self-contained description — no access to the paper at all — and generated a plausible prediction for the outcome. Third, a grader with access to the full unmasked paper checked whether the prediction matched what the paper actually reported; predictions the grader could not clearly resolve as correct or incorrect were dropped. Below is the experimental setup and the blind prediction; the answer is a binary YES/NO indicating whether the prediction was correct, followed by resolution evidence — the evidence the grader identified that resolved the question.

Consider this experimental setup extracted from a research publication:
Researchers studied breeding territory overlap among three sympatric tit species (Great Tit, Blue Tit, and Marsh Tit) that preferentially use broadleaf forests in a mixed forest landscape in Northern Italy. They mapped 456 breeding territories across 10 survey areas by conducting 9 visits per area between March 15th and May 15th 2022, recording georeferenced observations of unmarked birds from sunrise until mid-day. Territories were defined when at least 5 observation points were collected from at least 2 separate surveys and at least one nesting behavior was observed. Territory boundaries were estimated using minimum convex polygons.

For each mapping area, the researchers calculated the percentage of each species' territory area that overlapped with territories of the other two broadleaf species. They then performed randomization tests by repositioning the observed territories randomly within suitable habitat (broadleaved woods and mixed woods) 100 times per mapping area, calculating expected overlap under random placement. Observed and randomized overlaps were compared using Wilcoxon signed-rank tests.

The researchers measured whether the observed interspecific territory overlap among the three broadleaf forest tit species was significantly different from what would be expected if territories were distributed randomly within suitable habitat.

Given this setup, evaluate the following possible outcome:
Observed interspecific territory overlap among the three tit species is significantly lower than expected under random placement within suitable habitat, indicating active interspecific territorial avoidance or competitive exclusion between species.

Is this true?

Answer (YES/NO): YES